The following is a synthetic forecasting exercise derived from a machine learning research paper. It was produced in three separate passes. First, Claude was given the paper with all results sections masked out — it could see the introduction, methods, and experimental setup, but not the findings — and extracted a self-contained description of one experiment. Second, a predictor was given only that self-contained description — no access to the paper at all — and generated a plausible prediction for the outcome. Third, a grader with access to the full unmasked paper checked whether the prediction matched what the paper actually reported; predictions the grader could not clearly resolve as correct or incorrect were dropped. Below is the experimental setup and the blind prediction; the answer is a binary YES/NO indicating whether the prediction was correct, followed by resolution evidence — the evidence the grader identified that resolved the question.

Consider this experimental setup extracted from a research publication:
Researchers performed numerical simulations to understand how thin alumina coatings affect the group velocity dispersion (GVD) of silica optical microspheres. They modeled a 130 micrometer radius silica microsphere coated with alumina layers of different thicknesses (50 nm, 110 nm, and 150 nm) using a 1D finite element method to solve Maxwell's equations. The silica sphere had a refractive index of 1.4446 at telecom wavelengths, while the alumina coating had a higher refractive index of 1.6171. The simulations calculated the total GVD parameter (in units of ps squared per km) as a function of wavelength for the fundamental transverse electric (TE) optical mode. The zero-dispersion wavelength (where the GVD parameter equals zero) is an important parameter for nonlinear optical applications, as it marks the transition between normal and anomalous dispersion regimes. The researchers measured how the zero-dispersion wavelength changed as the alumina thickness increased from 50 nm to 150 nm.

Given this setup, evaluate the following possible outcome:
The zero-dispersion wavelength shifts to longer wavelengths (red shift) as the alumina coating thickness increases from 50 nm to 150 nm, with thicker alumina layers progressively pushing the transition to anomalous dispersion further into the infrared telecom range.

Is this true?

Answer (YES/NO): YES